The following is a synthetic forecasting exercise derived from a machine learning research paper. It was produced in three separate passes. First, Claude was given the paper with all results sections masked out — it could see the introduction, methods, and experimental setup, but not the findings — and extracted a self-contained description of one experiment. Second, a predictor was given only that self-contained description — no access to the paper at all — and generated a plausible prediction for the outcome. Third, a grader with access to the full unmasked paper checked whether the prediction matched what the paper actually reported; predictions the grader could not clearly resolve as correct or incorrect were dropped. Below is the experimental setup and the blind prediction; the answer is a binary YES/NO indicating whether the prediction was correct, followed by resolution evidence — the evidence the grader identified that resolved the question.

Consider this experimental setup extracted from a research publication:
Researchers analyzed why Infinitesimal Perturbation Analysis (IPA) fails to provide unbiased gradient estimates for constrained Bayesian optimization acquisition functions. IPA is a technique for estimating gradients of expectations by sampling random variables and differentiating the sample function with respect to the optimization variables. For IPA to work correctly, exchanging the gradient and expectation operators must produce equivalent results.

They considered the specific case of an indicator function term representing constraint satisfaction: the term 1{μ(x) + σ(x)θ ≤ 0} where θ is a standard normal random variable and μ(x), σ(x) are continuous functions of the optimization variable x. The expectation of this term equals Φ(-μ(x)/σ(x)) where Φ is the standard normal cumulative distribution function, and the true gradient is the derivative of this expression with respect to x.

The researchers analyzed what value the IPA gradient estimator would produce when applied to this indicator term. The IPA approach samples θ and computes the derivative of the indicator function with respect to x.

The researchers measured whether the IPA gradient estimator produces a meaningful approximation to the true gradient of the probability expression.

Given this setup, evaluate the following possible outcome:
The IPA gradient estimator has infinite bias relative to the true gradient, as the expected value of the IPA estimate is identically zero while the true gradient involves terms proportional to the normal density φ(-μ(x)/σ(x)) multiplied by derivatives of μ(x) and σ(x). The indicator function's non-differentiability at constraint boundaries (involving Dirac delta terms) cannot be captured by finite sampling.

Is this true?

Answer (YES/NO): NO